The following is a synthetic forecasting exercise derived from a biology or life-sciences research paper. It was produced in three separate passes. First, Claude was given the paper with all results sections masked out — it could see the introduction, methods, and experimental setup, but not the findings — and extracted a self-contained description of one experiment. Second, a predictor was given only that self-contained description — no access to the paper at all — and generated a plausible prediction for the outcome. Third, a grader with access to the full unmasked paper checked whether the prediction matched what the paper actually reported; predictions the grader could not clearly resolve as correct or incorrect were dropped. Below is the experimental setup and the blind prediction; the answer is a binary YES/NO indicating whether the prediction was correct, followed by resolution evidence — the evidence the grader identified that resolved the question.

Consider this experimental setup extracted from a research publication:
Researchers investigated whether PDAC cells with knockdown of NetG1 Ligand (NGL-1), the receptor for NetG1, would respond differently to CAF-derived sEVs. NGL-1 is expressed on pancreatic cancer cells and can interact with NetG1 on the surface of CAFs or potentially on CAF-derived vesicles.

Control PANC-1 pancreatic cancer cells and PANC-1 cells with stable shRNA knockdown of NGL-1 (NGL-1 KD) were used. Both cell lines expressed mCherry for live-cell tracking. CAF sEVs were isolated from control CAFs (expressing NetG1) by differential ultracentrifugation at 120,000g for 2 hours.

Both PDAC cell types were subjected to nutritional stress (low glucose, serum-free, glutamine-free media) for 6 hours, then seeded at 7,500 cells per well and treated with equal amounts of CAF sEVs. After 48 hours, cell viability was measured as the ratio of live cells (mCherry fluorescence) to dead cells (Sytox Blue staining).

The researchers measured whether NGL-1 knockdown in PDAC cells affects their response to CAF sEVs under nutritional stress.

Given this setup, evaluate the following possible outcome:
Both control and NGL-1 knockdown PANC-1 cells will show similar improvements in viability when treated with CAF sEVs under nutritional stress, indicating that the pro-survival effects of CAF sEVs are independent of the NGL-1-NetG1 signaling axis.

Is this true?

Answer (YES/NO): NO